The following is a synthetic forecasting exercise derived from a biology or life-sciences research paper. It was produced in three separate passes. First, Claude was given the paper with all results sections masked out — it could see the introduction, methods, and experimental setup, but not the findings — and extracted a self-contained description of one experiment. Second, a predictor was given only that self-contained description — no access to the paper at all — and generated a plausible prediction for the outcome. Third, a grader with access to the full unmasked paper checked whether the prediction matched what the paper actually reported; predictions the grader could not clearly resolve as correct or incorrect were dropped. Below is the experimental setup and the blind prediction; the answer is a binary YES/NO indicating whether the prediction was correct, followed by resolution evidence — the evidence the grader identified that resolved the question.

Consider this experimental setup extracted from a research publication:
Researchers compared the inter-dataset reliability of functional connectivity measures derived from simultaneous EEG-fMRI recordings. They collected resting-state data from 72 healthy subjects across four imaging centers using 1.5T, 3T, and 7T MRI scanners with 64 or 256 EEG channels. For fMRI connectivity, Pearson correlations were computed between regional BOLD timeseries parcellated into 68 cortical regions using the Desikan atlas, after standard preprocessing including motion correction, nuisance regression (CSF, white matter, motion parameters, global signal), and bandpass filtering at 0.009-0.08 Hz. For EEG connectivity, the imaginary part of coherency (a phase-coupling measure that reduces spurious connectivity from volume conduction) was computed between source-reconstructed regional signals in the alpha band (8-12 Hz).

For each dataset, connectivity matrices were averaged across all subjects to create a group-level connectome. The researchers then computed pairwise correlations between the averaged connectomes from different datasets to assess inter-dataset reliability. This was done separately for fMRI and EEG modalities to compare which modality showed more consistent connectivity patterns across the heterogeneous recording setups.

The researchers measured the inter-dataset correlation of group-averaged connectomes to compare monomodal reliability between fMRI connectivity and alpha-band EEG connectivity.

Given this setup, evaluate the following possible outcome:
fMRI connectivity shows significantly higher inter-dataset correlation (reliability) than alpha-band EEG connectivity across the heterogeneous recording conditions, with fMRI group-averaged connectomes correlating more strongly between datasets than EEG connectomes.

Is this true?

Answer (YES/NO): YES